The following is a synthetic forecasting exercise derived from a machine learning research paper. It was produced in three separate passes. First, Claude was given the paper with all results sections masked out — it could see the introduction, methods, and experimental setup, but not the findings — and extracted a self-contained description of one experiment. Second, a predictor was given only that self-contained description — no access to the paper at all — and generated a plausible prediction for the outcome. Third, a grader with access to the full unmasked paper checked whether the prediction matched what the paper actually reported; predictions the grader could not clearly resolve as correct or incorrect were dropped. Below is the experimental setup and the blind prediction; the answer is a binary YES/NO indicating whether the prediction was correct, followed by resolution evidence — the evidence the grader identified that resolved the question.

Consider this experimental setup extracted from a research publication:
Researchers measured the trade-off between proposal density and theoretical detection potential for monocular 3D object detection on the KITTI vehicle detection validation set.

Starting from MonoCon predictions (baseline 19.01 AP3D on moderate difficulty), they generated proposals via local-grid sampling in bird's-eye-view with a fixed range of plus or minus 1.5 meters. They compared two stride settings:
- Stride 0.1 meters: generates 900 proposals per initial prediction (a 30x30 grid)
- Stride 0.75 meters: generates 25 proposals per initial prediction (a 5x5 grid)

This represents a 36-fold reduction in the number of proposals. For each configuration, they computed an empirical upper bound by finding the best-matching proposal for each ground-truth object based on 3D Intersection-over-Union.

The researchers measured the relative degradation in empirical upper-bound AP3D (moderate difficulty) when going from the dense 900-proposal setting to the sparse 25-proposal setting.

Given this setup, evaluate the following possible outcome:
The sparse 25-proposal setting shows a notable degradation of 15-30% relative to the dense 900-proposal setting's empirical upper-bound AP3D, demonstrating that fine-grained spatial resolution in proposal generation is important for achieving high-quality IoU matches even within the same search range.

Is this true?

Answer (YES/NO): NO